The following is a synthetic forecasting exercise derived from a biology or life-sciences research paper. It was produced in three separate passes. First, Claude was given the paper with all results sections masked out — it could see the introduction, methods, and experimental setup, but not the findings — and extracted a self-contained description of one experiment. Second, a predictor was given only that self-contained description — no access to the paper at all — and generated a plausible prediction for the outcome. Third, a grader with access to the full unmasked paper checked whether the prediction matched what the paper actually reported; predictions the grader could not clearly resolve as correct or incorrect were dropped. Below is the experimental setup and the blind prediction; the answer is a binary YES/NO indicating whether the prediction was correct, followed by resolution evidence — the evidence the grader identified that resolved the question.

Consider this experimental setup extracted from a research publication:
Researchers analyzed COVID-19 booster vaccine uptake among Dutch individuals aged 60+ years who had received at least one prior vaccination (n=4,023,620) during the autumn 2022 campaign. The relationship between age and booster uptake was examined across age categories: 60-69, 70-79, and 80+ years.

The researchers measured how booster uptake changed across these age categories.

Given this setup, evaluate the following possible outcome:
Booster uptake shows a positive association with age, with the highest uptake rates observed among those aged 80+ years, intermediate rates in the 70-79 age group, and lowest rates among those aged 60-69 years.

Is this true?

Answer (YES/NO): NO